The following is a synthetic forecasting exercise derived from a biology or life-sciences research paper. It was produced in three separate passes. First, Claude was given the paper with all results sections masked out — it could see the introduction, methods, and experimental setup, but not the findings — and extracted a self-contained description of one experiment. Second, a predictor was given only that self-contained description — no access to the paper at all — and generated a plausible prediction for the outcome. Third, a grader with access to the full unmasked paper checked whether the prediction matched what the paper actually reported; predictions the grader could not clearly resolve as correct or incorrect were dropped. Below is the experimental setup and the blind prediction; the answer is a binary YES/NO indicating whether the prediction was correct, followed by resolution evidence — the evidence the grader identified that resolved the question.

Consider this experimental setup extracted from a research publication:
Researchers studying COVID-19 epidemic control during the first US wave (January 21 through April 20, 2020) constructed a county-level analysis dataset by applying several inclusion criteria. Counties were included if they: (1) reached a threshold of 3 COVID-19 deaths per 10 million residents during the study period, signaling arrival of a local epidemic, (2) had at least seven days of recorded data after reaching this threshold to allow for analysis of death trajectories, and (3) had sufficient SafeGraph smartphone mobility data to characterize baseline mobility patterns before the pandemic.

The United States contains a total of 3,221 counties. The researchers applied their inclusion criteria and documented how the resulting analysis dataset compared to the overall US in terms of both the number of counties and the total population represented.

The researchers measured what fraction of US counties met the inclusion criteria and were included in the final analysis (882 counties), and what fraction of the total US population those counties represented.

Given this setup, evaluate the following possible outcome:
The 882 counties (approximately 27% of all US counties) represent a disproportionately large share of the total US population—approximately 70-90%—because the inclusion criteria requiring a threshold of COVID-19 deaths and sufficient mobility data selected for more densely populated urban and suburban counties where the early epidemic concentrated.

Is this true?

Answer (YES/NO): YES